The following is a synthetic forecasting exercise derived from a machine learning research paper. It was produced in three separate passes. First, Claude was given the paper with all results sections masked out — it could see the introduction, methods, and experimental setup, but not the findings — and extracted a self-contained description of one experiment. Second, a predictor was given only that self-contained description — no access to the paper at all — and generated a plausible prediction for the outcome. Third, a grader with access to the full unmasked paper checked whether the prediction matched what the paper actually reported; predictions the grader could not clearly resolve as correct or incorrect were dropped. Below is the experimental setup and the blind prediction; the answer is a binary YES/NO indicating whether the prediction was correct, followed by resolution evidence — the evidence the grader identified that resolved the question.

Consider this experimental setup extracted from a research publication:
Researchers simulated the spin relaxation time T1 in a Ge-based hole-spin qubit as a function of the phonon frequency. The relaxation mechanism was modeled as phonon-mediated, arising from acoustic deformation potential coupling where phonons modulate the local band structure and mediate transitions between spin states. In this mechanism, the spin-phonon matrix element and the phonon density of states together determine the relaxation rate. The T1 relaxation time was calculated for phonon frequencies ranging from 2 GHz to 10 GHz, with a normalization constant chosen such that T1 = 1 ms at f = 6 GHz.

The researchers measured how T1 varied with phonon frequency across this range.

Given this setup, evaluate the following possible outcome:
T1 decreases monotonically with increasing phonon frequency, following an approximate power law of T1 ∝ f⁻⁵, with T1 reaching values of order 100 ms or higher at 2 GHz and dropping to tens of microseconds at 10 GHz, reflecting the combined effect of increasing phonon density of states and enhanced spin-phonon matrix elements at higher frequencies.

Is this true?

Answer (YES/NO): NO